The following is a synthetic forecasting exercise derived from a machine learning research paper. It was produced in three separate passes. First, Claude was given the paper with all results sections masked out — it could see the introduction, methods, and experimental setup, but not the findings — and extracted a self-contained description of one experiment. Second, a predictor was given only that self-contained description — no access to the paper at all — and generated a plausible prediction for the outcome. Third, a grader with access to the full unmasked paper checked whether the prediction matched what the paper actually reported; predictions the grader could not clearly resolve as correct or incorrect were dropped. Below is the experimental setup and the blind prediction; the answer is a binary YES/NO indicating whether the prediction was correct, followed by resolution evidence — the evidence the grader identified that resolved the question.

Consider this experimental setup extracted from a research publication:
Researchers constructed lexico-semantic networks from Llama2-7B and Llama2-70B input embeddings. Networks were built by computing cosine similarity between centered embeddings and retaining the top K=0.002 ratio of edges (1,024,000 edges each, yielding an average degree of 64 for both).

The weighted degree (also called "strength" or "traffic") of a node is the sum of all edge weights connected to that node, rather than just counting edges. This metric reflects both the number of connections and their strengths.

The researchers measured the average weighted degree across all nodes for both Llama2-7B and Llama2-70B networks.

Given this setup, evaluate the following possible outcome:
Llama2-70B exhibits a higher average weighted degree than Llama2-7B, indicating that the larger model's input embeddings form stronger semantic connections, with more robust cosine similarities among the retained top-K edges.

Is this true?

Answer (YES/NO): YES